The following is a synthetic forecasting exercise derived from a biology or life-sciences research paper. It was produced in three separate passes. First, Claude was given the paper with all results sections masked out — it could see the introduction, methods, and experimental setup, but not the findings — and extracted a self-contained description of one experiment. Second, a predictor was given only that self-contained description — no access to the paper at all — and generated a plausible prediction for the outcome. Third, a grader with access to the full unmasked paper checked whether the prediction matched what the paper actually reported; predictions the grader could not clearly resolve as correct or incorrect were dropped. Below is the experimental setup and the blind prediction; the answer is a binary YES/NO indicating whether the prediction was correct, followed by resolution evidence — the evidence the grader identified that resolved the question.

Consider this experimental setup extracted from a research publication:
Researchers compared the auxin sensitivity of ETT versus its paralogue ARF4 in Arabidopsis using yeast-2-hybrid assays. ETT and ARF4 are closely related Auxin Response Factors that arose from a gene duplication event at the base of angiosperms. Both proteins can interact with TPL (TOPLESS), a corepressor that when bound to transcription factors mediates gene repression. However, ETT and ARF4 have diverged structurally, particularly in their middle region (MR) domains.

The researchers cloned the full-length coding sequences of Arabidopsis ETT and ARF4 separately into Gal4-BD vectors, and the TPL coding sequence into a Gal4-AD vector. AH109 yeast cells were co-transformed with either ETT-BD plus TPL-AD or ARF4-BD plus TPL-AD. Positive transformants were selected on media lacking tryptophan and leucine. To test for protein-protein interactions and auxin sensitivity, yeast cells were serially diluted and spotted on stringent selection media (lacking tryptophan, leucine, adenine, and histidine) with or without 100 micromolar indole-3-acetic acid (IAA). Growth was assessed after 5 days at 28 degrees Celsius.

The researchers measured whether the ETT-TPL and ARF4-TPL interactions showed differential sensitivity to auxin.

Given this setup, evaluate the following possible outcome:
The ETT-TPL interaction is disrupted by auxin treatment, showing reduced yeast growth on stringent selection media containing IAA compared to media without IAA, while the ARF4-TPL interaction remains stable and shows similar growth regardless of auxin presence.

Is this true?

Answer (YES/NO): YES